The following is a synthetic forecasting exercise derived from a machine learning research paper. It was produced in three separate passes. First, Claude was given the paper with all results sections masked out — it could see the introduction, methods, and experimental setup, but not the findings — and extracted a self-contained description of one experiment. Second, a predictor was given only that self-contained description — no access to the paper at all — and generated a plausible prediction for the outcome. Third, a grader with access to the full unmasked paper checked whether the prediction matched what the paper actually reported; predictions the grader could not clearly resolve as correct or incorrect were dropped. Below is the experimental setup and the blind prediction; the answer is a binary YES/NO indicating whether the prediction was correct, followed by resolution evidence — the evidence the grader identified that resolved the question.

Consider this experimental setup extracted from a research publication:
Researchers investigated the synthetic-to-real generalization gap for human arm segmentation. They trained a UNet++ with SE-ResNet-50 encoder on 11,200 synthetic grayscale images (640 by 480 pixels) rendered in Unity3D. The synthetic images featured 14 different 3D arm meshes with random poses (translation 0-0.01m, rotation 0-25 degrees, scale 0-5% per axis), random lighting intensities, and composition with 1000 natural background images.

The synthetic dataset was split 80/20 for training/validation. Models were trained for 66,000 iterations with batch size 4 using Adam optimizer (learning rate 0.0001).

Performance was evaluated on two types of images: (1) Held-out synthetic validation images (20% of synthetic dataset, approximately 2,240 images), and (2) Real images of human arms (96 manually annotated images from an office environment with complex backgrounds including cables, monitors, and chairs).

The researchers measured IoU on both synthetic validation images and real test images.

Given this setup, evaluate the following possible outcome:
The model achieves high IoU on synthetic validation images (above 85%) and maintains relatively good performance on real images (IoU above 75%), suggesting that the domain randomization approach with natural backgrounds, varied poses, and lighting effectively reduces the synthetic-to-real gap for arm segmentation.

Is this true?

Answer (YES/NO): NO